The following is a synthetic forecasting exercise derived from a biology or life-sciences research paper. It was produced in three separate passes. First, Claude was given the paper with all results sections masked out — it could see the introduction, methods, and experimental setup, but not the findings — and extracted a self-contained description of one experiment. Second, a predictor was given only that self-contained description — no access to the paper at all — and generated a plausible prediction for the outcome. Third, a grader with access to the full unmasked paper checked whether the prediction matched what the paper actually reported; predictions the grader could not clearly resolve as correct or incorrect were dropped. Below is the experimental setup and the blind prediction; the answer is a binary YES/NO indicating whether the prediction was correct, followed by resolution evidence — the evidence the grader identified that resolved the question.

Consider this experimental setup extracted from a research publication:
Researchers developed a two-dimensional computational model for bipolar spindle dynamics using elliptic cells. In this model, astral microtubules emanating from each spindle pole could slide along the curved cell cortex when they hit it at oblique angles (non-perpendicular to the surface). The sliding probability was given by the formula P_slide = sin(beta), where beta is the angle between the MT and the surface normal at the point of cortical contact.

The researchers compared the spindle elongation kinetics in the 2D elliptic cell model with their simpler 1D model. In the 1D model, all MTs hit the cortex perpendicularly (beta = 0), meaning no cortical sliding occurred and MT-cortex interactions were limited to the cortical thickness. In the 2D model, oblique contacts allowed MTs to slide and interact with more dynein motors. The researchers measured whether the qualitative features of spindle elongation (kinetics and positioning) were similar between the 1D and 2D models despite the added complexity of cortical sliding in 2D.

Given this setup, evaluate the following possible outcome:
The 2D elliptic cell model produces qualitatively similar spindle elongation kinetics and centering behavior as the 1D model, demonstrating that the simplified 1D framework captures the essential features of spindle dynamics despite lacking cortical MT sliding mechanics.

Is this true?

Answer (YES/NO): YES